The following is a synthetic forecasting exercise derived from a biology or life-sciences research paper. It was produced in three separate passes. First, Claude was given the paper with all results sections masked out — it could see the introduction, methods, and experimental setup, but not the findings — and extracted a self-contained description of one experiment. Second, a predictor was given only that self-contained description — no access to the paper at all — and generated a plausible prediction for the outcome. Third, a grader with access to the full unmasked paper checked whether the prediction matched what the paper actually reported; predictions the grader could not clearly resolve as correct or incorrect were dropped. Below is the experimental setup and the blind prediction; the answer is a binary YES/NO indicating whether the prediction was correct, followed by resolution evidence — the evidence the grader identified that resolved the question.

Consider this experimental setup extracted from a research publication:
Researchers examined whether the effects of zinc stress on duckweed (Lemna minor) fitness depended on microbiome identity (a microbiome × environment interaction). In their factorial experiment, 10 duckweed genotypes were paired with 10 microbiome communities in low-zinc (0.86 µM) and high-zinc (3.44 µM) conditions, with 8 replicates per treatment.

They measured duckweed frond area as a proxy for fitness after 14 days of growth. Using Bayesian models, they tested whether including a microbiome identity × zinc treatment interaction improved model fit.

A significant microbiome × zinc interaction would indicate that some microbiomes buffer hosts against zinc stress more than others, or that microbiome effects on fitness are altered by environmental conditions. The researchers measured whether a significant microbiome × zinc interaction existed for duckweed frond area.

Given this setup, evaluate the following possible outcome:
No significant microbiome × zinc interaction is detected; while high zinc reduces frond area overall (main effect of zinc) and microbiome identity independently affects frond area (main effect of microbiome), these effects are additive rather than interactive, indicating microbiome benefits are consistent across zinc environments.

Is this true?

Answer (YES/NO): NO